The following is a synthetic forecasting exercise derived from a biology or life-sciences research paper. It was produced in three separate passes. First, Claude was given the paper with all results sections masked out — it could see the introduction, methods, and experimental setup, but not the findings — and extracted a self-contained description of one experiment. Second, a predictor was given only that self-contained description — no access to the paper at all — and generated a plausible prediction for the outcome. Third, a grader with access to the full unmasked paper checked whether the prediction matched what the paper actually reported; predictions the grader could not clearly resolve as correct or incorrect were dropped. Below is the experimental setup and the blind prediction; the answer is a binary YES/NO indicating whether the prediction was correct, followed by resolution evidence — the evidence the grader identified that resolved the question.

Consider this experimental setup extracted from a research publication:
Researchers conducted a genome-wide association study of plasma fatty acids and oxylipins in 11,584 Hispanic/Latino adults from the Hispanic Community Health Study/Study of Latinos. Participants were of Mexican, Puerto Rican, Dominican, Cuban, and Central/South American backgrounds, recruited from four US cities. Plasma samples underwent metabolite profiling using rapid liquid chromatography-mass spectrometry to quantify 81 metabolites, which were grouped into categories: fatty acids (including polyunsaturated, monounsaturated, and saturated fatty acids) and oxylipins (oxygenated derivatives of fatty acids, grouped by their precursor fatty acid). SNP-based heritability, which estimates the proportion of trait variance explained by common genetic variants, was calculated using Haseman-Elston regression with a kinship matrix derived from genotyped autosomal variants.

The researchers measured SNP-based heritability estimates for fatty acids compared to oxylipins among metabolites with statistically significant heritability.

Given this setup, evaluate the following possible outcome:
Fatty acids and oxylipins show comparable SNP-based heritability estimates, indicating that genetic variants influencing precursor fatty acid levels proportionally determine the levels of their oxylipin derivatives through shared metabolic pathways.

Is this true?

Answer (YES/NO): NO